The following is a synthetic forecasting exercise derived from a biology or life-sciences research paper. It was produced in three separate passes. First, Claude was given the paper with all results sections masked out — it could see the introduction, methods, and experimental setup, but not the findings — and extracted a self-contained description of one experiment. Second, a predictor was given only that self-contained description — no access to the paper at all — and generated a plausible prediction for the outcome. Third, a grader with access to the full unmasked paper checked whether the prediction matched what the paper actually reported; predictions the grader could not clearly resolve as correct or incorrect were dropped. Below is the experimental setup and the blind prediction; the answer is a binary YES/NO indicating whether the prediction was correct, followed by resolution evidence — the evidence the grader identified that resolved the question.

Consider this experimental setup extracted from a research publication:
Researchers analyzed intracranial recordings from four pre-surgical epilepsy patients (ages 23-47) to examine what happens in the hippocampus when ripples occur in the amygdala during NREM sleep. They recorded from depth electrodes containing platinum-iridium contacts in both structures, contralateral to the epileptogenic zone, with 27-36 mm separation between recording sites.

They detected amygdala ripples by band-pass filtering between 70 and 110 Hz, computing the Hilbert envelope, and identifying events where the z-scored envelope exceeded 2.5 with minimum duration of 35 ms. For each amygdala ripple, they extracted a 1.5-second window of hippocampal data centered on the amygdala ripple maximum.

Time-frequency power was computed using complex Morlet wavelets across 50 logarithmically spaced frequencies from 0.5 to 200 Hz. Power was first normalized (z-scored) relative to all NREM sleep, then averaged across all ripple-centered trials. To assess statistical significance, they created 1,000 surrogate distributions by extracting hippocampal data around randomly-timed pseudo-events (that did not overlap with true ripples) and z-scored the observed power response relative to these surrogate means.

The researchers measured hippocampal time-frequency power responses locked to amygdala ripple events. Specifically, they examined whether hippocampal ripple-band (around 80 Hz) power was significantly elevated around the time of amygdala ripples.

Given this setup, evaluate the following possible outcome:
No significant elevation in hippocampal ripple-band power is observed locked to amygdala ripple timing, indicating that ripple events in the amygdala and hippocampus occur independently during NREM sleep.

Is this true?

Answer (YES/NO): NO